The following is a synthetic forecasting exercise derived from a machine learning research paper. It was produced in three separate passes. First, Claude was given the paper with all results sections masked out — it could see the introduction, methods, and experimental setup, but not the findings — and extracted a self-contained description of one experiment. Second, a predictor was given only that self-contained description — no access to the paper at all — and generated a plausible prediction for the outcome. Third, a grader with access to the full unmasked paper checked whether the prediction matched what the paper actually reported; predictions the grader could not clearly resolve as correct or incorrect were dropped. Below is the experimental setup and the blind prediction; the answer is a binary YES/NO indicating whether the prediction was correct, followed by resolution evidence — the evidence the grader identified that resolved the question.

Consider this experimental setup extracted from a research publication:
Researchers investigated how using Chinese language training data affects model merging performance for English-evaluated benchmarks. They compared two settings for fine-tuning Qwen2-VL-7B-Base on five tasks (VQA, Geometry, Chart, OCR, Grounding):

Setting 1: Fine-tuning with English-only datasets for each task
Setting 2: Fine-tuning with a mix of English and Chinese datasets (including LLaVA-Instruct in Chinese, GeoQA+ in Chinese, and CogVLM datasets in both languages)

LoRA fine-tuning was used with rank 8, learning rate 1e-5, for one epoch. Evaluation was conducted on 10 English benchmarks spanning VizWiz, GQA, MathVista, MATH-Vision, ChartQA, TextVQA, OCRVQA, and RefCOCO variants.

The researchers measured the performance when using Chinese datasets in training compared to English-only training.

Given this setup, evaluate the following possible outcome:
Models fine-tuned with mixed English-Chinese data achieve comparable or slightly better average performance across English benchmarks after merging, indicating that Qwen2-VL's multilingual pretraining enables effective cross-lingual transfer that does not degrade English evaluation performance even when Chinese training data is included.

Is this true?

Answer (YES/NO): NO